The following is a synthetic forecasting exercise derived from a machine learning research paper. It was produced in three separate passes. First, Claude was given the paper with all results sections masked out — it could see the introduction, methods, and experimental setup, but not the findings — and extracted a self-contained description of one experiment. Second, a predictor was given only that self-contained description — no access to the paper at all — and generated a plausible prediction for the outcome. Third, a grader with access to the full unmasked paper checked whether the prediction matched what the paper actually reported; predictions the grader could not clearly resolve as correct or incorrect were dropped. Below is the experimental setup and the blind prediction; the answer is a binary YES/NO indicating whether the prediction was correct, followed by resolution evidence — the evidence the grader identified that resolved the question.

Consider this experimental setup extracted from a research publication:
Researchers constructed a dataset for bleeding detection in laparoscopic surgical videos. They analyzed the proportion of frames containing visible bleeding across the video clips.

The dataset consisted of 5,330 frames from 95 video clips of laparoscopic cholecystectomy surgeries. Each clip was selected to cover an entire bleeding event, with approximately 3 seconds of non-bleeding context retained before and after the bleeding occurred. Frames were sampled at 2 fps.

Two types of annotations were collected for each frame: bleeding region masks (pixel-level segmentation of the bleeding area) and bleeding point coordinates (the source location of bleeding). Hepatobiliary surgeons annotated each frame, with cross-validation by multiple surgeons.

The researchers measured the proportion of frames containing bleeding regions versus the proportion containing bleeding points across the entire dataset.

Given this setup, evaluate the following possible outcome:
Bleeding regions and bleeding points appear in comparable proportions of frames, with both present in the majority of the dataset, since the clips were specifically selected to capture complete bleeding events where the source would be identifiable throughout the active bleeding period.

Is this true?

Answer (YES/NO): YES